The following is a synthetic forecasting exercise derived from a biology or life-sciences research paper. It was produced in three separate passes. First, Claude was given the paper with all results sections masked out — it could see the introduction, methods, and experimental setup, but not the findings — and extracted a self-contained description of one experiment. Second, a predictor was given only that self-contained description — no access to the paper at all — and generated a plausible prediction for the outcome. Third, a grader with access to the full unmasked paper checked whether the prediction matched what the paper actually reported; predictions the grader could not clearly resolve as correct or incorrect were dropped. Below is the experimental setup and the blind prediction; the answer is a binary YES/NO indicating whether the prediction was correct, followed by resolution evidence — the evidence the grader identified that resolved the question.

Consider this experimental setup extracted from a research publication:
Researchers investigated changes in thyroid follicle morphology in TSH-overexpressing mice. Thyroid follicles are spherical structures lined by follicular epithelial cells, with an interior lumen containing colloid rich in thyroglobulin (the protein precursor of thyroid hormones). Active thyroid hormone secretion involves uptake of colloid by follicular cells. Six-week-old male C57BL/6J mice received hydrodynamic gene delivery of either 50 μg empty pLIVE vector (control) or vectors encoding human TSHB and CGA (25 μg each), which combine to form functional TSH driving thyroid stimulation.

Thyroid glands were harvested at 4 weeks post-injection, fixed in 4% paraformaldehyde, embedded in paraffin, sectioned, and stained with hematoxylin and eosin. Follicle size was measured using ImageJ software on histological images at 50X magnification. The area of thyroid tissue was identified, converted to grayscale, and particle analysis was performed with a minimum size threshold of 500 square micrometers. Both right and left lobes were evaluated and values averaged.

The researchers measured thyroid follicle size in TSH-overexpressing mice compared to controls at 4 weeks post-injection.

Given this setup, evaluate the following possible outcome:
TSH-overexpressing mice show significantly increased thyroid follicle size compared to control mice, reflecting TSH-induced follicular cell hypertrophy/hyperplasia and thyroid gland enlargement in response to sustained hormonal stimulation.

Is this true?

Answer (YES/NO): YES